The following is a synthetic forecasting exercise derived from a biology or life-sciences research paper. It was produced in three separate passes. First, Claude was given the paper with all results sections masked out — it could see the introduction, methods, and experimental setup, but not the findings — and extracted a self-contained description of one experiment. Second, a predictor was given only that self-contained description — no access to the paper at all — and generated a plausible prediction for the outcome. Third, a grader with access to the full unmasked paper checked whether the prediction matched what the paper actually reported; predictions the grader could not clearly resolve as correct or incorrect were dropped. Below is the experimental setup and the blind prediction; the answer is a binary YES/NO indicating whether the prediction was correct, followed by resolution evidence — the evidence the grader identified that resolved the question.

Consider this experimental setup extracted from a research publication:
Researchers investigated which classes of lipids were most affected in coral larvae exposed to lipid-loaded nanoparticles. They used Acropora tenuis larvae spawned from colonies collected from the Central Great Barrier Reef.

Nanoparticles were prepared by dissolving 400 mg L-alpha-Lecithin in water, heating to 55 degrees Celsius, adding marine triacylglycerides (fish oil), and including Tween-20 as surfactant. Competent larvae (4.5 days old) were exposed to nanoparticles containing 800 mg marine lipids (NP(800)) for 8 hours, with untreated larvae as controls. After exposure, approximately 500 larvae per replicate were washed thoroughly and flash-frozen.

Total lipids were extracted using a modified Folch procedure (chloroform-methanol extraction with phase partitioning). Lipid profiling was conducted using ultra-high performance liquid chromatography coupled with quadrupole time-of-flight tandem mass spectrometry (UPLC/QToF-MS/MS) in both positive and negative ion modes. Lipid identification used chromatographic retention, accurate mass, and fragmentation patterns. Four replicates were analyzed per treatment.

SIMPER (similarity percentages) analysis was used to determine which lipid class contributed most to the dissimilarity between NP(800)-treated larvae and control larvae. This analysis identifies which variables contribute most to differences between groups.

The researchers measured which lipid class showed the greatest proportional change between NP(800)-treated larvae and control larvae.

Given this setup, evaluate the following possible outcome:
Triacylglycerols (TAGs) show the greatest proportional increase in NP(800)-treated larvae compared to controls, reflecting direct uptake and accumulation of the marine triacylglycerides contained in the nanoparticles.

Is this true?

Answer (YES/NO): NO